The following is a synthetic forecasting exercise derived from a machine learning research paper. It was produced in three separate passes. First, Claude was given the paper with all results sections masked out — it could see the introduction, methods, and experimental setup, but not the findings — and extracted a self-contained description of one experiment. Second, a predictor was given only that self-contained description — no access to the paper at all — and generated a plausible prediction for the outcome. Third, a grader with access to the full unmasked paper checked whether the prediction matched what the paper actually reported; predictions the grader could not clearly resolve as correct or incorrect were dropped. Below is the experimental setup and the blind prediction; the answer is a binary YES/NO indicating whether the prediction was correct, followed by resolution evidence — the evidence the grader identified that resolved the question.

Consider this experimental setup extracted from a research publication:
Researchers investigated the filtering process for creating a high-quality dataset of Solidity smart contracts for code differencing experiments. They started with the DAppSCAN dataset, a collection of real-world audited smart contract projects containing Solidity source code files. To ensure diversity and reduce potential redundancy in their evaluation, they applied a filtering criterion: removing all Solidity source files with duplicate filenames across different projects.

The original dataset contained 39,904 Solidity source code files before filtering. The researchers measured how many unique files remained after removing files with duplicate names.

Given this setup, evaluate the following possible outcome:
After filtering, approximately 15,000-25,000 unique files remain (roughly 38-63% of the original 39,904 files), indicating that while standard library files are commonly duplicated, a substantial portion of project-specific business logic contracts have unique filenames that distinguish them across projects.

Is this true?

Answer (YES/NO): NO